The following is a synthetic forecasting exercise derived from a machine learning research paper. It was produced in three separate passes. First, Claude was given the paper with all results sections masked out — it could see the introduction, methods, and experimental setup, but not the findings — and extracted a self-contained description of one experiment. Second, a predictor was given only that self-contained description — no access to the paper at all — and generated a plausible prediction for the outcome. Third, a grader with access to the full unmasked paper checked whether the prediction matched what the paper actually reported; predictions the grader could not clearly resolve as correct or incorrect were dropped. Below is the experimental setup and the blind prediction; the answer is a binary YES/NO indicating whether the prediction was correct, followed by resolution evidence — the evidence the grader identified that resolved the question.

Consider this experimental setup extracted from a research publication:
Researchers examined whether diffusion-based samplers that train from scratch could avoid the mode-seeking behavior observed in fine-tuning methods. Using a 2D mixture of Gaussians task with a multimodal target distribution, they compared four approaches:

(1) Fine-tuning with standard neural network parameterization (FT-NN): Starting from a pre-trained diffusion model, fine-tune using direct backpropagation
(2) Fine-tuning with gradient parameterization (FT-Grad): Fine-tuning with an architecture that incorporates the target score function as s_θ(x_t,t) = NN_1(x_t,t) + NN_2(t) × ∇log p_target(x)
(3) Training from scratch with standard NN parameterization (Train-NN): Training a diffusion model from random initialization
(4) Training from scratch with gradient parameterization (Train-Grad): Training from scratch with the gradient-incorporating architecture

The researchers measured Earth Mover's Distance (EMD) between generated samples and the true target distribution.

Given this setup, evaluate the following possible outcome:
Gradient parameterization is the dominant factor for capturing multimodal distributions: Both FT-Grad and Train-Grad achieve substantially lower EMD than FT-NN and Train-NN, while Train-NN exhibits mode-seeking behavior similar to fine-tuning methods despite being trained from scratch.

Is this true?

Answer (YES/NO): NO